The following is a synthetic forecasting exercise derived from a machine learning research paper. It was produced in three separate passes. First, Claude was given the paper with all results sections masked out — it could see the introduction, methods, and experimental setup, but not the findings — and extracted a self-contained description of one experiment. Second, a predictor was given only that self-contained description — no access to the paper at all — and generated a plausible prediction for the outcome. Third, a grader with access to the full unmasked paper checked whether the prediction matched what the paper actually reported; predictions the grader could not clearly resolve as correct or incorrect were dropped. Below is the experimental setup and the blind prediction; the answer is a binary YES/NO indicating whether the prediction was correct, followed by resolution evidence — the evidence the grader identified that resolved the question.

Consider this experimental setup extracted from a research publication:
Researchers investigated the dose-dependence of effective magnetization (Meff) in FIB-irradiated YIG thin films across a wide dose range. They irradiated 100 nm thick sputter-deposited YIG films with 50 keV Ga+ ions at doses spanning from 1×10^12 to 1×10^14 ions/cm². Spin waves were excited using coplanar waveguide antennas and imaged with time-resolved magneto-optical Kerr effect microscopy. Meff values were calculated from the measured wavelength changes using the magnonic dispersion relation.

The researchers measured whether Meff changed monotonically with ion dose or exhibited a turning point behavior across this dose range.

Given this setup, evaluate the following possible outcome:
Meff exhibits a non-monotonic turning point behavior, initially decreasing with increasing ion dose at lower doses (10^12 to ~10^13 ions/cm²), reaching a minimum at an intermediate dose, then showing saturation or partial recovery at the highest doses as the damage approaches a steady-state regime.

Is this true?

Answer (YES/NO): NO